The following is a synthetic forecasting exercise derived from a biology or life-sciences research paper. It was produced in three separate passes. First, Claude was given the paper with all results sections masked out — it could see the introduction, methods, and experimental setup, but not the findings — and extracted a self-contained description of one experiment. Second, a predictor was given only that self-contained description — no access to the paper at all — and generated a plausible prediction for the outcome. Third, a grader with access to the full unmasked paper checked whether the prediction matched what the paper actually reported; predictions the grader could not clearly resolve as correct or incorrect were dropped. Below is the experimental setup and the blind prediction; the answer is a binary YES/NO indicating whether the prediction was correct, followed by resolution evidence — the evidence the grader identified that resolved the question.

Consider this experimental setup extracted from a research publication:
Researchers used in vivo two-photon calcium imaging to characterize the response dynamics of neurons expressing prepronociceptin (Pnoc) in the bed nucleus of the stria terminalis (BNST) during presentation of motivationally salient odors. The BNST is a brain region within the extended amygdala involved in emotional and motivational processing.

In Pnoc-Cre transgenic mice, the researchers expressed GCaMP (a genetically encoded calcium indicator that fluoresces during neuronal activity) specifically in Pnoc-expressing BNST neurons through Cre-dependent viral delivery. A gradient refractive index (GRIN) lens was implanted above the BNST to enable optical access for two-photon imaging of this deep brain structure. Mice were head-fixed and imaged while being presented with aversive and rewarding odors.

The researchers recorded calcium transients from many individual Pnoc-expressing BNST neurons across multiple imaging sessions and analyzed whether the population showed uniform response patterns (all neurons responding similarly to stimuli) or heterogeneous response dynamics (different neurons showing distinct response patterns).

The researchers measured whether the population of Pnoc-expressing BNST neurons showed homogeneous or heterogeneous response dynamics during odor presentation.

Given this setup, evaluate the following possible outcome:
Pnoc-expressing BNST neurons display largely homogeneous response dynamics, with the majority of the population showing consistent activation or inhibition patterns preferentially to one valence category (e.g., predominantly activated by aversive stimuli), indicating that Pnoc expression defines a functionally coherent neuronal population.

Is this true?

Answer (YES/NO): NO